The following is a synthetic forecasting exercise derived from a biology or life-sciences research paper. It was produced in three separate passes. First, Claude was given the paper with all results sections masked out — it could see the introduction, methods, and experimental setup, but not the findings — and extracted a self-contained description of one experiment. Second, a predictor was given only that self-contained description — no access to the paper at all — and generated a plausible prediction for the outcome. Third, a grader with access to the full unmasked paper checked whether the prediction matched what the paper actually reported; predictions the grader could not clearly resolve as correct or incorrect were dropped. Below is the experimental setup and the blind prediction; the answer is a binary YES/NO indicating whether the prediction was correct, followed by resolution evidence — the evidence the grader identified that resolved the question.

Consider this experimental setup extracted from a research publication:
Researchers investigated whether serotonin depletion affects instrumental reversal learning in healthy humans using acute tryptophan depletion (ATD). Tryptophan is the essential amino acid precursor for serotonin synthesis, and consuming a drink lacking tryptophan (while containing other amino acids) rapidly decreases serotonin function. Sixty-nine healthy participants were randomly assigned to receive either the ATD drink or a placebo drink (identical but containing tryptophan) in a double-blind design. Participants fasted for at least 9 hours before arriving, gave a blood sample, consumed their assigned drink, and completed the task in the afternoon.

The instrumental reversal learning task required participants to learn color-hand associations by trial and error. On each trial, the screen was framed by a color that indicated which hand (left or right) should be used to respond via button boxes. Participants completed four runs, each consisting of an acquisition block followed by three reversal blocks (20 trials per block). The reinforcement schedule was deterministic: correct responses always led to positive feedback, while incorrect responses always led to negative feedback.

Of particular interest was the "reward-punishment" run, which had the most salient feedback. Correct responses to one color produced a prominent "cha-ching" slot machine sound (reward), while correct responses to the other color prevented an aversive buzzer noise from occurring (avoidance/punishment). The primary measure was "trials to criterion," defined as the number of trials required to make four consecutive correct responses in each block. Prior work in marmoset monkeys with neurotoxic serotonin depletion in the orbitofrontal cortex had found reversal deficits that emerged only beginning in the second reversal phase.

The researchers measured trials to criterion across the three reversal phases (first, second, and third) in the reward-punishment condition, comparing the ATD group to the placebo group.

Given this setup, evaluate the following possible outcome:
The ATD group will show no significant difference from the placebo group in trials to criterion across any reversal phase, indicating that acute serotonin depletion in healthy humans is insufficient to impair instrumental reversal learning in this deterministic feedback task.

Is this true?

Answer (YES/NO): NO